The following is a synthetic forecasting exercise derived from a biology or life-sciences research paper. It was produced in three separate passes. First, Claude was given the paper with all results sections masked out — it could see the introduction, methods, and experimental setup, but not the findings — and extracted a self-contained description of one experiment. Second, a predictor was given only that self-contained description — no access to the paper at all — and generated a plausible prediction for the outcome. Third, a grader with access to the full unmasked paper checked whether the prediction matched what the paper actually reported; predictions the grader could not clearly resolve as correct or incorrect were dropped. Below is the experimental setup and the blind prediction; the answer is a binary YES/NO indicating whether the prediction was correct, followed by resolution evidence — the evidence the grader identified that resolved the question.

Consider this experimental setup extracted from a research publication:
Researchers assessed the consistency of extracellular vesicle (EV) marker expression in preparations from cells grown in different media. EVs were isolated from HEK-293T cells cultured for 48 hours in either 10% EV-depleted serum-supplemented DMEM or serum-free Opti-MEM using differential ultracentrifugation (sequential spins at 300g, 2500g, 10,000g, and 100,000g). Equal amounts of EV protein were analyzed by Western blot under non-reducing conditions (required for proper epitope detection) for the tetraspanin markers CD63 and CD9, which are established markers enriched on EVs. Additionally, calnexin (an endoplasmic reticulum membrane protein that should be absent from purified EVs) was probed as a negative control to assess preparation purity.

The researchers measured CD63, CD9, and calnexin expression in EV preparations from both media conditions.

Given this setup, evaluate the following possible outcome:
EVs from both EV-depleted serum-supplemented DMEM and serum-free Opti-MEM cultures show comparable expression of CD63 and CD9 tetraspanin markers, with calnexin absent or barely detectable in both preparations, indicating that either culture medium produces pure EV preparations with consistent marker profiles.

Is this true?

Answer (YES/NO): NO